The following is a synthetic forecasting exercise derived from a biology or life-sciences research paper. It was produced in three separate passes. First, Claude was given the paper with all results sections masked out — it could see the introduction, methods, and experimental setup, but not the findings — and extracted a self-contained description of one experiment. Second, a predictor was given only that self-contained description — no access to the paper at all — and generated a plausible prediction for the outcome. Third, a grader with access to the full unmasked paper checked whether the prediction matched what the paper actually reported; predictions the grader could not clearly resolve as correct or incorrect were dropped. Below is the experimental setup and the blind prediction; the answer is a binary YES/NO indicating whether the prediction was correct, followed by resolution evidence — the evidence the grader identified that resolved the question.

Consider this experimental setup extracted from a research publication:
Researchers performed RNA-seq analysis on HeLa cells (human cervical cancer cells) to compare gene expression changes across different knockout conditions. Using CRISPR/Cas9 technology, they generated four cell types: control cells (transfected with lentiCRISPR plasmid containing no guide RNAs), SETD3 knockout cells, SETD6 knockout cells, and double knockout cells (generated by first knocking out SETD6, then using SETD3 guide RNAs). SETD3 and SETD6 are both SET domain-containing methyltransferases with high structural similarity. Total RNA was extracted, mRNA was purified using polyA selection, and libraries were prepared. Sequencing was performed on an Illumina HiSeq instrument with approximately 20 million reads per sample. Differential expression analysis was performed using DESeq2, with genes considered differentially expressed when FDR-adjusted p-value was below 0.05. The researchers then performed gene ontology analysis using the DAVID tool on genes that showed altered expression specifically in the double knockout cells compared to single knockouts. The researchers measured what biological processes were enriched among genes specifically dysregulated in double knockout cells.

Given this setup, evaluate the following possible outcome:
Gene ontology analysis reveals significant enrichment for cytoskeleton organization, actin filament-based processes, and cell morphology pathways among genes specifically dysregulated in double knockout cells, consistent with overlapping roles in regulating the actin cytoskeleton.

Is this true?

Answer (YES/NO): NO